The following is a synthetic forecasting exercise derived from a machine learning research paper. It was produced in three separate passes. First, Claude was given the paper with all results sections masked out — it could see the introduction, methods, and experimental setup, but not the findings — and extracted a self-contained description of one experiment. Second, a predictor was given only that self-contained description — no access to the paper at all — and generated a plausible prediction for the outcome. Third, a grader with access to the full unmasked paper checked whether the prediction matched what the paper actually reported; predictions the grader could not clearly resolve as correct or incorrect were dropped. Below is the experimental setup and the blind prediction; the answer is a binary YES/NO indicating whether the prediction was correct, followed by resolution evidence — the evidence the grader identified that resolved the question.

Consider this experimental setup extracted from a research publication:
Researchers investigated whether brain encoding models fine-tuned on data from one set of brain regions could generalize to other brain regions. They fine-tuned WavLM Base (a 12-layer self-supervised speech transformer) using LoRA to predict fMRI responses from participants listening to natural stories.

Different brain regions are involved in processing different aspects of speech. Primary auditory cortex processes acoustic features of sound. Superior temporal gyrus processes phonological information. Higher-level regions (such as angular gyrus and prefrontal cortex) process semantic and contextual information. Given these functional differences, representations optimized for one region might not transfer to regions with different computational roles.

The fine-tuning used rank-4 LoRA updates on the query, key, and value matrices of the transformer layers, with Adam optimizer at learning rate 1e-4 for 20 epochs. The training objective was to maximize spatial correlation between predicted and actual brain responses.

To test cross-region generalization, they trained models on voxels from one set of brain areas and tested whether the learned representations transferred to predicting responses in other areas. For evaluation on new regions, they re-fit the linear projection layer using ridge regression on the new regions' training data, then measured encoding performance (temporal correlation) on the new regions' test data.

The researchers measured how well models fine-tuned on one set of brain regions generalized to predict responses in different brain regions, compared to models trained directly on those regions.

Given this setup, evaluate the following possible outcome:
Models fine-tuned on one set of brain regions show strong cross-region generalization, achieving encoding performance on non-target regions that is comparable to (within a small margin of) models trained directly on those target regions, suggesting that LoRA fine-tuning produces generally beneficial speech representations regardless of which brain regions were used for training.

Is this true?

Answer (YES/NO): NO